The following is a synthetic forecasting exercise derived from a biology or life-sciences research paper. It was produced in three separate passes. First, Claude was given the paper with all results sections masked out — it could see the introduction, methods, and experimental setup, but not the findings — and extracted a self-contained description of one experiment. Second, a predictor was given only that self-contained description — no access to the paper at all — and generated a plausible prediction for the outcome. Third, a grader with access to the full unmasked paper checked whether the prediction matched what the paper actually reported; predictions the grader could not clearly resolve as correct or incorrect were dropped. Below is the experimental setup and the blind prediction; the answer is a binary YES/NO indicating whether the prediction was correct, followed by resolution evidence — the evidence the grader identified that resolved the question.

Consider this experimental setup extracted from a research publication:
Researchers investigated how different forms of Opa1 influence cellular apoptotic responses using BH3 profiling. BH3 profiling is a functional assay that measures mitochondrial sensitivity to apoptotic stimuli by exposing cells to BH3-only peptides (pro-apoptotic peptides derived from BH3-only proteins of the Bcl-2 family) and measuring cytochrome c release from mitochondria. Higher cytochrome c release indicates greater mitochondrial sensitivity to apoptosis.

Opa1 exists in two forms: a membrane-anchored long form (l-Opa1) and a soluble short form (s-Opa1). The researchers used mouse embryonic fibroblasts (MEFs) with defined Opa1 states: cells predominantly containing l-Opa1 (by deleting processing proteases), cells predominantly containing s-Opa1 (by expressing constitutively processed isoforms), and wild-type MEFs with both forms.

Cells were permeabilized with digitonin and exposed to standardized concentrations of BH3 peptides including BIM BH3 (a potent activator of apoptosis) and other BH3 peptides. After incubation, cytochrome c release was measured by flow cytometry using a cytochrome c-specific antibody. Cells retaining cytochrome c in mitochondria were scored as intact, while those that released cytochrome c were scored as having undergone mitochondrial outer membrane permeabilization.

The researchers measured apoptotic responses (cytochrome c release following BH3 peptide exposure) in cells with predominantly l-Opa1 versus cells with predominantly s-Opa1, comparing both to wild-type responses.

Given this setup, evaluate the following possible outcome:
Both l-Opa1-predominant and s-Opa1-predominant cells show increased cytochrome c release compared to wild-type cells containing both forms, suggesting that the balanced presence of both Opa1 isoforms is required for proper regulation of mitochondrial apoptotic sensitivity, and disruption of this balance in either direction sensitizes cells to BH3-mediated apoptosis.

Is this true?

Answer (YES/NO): NO